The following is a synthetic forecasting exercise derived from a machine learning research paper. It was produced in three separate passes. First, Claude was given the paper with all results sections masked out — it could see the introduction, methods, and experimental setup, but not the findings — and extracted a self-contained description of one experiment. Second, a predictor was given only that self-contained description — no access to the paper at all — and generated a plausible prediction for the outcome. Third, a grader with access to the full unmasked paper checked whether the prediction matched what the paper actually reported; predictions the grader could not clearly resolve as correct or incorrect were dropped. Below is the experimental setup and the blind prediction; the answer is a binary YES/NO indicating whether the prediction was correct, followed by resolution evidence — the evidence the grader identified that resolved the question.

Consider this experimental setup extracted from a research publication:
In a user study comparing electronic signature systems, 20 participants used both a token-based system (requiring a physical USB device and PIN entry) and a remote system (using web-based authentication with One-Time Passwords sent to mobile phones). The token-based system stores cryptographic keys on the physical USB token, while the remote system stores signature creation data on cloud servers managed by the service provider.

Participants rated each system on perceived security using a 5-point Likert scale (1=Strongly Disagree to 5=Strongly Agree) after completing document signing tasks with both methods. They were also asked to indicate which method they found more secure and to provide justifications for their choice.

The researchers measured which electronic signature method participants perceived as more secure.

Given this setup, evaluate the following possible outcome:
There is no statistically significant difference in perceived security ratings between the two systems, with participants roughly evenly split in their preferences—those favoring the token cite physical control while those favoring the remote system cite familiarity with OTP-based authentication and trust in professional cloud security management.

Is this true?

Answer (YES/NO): NO